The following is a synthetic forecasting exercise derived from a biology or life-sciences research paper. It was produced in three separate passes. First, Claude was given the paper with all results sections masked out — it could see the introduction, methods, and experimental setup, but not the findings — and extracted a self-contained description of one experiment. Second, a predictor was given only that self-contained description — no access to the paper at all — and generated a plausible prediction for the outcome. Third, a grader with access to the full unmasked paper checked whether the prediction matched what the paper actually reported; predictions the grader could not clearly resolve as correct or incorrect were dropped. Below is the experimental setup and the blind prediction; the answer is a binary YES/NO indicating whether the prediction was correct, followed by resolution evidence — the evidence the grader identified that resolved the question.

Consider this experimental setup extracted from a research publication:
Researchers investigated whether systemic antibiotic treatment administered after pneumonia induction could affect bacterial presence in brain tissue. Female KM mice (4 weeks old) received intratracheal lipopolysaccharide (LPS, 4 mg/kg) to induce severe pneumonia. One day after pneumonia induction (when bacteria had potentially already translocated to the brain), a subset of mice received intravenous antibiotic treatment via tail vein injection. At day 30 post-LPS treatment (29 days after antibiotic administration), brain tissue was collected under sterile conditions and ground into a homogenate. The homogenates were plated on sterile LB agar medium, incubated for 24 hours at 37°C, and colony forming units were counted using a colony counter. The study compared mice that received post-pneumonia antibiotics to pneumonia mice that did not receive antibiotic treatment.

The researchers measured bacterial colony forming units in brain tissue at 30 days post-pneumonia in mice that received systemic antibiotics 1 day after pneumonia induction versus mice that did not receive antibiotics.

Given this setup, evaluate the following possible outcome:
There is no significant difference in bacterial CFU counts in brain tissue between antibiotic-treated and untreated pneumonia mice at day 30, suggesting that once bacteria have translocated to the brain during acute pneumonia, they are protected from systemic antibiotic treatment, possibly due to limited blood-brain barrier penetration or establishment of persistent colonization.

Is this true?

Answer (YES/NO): NO